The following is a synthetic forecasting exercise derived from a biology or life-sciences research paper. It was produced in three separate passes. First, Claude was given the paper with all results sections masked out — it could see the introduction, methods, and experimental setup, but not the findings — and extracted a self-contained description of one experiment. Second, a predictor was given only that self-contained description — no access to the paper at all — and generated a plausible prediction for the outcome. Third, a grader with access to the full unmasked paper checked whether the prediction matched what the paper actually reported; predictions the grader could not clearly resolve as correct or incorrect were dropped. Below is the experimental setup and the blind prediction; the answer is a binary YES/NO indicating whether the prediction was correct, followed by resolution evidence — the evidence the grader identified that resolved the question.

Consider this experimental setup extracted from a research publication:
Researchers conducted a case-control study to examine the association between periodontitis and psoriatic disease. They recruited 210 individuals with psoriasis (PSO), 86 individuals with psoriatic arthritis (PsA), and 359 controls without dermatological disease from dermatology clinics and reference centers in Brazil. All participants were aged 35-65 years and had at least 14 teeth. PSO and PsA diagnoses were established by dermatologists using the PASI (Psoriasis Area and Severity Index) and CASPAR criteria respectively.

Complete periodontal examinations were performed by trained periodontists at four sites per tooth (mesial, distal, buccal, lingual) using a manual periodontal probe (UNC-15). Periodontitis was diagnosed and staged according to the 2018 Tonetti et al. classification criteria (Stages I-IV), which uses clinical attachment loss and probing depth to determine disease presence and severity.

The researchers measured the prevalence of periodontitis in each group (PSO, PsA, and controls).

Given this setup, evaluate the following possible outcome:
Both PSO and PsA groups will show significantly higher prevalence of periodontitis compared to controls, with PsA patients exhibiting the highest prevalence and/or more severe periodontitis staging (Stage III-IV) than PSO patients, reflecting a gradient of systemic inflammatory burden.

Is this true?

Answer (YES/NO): NO